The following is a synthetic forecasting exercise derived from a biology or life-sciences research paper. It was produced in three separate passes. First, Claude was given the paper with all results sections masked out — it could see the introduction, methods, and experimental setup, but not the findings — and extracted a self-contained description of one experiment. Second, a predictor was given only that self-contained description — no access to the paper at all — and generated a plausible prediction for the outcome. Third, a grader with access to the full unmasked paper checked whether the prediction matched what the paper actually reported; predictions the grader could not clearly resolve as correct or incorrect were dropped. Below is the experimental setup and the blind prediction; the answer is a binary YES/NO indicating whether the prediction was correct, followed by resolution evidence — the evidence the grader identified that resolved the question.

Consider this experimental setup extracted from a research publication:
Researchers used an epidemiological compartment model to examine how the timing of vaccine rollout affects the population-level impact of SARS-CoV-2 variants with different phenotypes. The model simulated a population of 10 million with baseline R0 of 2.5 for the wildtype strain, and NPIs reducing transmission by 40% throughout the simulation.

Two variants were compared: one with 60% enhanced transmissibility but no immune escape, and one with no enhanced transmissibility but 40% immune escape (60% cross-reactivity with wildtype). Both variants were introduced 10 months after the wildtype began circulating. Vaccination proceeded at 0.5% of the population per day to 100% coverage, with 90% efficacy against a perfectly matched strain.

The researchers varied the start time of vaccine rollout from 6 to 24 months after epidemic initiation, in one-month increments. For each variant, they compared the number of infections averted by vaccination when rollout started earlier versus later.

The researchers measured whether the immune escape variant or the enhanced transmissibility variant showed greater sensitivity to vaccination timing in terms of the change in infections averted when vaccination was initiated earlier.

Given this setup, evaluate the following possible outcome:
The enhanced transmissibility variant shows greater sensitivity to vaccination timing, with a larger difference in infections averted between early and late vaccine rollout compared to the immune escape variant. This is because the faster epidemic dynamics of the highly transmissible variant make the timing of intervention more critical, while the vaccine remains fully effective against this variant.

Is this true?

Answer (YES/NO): YES